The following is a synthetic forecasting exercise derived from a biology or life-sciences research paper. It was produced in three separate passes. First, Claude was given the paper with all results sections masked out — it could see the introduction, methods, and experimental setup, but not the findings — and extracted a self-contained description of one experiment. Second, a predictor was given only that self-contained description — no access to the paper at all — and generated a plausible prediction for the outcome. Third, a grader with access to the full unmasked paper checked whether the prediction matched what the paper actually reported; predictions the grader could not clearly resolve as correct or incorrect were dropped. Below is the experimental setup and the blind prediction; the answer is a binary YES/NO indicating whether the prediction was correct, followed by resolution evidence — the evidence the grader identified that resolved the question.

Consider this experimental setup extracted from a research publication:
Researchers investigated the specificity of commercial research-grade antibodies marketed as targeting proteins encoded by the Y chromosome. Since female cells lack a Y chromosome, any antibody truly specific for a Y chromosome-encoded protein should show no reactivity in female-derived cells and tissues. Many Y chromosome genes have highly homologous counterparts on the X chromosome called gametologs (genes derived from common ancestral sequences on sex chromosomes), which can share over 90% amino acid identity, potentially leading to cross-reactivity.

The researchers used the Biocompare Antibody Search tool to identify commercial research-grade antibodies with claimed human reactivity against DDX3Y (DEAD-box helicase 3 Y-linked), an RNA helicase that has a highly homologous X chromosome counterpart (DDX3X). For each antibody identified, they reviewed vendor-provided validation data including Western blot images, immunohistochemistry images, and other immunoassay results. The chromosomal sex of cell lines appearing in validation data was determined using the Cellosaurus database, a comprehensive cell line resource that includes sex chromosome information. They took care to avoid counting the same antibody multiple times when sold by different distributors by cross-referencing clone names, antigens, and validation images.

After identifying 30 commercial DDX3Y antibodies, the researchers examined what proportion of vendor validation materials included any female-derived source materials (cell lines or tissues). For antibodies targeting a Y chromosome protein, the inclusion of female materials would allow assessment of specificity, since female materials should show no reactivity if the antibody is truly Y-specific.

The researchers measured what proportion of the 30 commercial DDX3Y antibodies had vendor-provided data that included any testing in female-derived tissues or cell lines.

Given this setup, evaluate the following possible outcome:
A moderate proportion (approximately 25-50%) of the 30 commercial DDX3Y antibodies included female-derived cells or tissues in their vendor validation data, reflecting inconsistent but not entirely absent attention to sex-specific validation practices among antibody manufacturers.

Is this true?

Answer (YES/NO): YES